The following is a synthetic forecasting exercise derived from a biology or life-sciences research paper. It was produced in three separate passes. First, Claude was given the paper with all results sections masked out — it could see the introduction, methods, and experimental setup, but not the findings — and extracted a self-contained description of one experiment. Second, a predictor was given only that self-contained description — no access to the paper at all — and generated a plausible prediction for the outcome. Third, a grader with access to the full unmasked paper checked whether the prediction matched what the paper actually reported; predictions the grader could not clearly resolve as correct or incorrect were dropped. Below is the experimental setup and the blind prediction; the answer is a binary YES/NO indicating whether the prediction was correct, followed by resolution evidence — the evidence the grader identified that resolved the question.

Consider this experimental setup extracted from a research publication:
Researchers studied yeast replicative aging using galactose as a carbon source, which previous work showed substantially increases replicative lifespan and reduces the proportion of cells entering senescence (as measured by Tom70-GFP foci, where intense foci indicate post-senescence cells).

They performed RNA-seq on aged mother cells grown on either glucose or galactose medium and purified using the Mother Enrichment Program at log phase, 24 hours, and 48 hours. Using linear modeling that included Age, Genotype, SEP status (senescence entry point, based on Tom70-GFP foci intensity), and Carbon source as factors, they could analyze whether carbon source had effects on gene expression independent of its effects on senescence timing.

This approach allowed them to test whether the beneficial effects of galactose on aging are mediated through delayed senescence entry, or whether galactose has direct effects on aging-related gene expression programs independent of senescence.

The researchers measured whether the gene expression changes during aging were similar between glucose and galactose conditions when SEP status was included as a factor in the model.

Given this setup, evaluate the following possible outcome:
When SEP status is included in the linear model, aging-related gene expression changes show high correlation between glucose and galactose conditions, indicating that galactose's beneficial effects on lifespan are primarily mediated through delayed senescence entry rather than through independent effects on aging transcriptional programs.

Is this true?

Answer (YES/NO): NO